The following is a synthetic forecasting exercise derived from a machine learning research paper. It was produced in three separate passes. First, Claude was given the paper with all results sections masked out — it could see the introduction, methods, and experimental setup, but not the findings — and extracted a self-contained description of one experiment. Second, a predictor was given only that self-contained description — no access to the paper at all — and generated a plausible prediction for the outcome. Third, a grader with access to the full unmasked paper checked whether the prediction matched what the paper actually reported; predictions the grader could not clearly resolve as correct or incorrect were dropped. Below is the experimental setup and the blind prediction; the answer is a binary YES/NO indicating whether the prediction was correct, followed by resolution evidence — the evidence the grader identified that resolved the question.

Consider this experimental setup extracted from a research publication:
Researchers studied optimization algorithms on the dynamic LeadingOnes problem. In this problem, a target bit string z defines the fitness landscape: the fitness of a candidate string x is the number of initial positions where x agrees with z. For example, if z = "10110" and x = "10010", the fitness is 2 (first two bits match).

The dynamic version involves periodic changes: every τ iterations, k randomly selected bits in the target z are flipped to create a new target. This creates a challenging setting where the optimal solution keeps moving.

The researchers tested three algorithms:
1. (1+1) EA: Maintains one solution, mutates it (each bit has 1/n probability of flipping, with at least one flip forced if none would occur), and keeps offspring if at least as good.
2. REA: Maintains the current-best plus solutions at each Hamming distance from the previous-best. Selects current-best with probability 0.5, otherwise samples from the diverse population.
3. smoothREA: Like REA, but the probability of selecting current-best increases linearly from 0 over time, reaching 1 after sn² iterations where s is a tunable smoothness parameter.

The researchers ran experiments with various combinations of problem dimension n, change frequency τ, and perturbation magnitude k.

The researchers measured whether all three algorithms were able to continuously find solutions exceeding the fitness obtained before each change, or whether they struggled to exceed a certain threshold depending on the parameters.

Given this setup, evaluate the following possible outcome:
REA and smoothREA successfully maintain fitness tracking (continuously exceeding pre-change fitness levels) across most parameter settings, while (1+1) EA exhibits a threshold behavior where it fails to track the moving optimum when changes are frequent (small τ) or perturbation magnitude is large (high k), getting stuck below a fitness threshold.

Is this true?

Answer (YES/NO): NO